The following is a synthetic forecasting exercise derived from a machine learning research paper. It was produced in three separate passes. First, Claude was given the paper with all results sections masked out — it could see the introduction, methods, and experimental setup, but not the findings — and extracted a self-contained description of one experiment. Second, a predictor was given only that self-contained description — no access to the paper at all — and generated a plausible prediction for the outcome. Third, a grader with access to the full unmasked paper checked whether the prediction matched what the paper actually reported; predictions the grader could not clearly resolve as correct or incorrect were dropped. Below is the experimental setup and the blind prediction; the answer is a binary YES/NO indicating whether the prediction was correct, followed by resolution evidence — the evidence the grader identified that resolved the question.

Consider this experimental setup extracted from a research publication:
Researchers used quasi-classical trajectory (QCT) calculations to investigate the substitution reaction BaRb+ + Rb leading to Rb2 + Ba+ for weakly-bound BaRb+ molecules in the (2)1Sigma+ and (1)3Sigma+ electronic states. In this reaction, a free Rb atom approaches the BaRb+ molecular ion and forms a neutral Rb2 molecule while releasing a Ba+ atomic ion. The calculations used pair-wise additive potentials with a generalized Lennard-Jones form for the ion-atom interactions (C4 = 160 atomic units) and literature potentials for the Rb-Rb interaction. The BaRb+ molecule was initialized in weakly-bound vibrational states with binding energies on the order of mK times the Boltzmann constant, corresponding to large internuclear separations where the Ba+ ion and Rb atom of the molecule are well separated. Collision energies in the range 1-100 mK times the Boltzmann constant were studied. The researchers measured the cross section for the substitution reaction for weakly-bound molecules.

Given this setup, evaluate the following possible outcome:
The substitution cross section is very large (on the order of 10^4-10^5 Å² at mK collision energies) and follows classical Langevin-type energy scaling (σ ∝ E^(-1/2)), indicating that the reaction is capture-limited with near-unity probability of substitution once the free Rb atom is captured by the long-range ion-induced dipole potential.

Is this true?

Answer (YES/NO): NO